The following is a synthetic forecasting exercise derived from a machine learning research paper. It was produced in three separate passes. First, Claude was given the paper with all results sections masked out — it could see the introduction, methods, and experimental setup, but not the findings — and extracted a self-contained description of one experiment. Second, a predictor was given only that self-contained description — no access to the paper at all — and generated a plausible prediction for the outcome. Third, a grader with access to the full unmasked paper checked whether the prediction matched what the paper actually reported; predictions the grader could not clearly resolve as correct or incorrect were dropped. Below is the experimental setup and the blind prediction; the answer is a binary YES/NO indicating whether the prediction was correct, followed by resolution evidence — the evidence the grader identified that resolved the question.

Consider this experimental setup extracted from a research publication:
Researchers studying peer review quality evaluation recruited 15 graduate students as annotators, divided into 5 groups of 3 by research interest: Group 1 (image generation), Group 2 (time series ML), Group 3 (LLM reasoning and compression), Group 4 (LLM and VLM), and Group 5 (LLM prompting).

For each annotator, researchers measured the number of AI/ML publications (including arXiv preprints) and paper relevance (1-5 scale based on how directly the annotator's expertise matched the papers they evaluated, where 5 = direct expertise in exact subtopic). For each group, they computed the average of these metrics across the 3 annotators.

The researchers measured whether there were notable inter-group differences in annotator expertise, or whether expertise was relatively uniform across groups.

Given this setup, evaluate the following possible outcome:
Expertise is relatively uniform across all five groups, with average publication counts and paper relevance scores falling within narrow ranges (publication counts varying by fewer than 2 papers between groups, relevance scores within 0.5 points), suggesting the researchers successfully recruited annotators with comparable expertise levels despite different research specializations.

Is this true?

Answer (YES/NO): NO